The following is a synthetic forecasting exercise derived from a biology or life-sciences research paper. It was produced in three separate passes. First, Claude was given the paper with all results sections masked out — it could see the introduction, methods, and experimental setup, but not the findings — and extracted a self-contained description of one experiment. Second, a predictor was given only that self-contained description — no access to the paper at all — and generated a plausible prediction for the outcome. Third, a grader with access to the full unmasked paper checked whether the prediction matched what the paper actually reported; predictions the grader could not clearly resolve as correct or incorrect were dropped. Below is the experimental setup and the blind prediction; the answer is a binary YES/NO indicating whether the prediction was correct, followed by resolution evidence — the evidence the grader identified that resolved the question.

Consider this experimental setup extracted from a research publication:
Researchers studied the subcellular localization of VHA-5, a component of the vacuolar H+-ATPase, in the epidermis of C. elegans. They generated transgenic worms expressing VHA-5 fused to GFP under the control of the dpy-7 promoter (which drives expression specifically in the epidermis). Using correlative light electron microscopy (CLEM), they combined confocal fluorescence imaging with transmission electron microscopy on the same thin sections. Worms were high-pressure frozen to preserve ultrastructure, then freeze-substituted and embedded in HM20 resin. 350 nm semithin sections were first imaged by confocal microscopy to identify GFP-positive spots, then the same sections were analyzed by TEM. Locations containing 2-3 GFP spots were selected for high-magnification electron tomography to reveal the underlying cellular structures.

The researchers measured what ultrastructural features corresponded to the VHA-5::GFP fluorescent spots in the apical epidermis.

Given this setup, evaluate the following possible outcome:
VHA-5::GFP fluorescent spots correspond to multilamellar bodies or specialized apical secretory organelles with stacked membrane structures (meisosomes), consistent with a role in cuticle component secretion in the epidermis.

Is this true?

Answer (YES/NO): NO